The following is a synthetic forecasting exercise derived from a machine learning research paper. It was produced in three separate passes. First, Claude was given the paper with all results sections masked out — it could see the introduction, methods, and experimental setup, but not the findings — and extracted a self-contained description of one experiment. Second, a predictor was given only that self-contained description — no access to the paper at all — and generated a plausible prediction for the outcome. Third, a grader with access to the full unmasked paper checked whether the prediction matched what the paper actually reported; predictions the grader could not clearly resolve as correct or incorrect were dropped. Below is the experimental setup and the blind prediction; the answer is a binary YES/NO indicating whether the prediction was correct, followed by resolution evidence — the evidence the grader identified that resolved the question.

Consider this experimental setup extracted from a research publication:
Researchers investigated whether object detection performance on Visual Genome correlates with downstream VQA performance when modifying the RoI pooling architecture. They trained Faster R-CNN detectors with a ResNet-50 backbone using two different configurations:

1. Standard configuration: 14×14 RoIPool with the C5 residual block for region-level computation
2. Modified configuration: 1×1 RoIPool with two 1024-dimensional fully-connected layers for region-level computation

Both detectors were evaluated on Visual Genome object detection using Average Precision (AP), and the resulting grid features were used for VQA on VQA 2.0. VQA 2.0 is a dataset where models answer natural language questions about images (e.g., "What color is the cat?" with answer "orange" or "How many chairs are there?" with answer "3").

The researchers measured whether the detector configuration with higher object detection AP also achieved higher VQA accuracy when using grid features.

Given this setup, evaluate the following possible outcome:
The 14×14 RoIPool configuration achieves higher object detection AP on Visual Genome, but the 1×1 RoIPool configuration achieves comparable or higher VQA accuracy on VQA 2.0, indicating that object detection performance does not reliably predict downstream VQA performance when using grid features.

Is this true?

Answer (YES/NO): YES